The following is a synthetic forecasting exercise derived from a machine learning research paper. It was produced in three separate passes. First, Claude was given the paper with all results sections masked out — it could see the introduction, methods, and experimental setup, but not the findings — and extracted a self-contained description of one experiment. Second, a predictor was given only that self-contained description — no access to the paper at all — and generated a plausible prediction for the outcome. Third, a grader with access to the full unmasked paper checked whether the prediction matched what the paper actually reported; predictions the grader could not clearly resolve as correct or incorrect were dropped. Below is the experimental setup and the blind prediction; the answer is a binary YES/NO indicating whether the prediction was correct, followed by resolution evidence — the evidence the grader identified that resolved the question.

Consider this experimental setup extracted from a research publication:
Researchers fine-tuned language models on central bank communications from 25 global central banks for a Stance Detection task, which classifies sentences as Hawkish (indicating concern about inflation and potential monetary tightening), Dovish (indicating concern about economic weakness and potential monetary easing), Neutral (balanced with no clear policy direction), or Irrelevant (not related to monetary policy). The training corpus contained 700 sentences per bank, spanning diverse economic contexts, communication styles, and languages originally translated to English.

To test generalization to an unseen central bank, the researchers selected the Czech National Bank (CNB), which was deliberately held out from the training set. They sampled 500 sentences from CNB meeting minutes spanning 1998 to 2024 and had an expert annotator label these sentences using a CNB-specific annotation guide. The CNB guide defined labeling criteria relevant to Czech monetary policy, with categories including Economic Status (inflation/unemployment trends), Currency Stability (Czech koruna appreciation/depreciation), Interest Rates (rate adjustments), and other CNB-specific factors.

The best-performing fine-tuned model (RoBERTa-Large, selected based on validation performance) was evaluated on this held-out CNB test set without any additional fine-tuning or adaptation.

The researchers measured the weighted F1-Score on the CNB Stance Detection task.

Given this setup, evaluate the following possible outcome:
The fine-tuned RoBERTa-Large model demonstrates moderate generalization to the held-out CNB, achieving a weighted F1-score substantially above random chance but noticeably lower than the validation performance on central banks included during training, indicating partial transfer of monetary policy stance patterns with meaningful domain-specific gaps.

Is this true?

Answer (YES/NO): NO